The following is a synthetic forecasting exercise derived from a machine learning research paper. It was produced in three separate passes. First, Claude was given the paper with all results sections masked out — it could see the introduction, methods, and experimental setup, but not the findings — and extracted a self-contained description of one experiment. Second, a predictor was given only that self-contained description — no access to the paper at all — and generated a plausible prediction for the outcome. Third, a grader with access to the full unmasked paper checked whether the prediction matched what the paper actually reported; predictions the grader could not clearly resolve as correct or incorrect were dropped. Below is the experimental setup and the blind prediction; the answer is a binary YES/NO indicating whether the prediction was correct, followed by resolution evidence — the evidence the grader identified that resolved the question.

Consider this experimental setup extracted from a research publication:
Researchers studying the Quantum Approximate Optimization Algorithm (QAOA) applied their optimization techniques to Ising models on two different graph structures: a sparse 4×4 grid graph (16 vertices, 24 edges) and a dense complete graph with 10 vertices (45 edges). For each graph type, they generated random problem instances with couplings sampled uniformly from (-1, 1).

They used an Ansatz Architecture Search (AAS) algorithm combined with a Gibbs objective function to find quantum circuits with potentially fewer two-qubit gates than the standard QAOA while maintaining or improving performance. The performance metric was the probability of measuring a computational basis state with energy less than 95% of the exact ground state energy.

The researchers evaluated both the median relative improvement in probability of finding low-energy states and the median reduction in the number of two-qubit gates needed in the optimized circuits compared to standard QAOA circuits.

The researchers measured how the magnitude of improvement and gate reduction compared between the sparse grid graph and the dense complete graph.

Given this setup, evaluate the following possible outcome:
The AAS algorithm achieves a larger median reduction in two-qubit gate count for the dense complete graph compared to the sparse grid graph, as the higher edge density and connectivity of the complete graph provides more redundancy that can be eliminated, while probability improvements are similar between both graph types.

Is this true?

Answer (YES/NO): NO